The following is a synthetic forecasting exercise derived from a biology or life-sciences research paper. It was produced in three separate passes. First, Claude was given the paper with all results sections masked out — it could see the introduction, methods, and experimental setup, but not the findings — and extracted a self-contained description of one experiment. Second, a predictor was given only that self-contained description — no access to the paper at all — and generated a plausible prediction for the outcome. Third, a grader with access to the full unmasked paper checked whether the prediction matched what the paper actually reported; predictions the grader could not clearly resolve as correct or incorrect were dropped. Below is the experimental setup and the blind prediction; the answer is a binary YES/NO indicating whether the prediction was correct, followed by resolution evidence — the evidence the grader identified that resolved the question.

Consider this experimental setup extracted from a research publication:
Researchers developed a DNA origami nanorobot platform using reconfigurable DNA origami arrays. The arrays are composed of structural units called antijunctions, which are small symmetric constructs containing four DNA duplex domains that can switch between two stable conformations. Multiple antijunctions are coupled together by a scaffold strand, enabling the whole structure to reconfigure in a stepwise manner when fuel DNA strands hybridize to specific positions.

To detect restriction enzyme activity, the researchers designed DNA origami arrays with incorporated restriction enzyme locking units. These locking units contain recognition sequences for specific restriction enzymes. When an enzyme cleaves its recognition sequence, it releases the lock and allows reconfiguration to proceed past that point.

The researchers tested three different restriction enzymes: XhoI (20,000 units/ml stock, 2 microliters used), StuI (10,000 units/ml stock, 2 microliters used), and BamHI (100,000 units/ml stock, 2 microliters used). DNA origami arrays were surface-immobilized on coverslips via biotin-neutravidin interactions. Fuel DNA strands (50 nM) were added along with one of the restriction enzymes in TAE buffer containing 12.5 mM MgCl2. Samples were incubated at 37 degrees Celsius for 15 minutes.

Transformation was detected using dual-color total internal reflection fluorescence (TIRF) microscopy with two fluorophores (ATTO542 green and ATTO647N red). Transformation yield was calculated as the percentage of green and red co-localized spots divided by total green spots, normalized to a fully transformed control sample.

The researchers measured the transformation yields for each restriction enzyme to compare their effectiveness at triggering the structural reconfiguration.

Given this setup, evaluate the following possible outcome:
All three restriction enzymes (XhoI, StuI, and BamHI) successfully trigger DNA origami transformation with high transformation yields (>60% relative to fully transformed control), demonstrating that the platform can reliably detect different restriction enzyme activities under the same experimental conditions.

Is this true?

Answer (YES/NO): YES